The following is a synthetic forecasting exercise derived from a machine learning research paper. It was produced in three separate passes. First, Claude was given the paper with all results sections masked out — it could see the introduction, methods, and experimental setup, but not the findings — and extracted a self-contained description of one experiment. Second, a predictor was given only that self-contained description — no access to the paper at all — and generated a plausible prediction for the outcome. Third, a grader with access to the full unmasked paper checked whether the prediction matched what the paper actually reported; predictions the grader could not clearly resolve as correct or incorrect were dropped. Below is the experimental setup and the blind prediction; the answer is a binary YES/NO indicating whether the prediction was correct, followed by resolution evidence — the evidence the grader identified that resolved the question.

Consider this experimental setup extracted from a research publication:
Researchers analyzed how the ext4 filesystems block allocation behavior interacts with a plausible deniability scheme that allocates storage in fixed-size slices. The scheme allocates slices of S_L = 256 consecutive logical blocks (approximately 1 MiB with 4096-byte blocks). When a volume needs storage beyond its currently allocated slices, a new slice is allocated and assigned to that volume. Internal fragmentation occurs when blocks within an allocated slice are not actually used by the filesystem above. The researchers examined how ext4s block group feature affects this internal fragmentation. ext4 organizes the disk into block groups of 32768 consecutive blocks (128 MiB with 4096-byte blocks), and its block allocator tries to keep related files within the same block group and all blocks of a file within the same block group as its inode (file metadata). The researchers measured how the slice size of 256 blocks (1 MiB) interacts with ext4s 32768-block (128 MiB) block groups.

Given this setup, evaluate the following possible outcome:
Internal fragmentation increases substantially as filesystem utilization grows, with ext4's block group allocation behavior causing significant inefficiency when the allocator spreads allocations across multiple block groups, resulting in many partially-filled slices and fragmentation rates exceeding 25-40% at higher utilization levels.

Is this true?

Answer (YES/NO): NO